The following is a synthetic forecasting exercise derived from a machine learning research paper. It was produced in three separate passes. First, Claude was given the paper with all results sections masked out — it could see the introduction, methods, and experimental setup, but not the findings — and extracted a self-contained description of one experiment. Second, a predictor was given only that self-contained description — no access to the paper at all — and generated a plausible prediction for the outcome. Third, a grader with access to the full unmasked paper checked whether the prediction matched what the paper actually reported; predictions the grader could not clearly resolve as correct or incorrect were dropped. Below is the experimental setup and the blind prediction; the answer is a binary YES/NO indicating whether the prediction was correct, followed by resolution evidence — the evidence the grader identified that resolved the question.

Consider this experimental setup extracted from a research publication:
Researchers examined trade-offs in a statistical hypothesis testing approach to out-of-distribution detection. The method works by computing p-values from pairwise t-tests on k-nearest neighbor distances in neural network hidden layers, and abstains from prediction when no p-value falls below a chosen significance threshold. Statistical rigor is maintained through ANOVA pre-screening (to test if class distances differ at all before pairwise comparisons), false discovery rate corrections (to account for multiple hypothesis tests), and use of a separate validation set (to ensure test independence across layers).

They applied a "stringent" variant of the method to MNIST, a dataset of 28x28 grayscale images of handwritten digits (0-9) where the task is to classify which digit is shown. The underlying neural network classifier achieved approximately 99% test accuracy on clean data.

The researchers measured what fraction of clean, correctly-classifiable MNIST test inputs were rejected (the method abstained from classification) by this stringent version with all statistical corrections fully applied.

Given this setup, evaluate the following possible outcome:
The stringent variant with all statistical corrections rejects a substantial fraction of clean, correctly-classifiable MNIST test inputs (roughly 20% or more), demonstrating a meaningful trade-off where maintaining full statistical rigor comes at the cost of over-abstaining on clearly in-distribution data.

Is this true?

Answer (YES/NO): NO